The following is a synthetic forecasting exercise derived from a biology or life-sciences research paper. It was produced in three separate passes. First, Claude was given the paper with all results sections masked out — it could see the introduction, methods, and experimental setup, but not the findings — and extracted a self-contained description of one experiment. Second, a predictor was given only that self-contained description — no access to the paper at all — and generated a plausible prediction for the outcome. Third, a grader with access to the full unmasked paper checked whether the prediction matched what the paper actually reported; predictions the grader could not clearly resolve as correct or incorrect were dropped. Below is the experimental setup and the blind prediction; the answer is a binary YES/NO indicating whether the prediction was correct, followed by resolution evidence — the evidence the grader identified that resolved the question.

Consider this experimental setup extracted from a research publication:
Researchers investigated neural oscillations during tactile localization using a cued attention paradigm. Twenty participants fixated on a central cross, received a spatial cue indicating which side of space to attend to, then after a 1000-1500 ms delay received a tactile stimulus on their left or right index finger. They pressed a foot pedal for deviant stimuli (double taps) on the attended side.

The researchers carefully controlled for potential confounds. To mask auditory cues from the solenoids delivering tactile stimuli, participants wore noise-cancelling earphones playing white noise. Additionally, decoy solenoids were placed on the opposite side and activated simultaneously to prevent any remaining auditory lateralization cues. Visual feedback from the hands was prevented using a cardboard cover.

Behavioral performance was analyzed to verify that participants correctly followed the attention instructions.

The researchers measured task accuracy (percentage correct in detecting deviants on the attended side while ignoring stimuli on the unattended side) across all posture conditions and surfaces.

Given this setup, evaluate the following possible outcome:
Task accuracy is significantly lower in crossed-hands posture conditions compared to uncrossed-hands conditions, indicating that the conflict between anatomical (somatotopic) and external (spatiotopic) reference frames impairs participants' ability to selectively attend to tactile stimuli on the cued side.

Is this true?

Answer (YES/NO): NO